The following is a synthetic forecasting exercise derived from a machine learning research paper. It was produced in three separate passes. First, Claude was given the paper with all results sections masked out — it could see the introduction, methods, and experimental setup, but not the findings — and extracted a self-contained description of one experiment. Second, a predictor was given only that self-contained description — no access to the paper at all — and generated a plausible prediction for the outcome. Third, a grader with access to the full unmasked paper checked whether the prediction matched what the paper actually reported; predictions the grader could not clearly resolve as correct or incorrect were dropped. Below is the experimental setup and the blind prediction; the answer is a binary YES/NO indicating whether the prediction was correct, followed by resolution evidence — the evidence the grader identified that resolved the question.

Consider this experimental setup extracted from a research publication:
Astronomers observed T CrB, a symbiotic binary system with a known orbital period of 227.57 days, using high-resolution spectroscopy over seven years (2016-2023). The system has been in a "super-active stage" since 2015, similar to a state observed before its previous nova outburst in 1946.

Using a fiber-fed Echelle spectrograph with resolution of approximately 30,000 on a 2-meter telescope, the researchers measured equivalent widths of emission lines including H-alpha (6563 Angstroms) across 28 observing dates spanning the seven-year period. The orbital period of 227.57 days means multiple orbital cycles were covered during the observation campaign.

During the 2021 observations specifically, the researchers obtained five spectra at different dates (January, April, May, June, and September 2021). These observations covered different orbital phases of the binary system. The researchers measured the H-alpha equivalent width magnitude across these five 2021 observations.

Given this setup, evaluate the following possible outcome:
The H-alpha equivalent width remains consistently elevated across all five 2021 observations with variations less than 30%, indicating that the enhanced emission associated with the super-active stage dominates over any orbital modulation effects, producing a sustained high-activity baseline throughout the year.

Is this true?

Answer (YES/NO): NO